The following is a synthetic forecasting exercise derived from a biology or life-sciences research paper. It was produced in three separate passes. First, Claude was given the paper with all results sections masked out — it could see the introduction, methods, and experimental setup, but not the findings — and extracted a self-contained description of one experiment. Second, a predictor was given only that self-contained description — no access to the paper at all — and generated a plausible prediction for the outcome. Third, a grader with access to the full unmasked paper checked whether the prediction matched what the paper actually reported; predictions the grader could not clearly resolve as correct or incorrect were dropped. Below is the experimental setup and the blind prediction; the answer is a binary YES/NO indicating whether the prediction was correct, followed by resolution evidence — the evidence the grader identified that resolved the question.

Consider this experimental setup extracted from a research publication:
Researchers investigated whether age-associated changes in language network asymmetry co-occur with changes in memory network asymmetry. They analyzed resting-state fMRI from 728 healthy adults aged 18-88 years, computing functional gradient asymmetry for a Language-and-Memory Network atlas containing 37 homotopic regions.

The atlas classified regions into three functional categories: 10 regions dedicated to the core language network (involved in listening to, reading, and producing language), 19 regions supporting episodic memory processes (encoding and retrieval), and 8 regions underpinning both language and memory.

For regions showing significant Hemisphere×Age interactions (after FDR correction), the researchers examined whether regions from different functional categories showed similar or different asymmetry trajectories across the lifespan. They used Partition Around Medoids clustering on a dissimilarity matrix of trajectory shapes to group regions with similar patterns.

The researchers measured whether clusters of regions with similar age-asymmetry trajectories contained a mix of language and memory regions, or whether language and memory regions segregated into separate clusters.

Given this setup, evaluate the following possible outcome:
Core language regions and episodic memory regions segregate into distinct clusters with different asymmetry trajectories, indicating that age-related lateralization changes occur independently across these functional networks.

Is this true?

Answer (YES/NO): NO